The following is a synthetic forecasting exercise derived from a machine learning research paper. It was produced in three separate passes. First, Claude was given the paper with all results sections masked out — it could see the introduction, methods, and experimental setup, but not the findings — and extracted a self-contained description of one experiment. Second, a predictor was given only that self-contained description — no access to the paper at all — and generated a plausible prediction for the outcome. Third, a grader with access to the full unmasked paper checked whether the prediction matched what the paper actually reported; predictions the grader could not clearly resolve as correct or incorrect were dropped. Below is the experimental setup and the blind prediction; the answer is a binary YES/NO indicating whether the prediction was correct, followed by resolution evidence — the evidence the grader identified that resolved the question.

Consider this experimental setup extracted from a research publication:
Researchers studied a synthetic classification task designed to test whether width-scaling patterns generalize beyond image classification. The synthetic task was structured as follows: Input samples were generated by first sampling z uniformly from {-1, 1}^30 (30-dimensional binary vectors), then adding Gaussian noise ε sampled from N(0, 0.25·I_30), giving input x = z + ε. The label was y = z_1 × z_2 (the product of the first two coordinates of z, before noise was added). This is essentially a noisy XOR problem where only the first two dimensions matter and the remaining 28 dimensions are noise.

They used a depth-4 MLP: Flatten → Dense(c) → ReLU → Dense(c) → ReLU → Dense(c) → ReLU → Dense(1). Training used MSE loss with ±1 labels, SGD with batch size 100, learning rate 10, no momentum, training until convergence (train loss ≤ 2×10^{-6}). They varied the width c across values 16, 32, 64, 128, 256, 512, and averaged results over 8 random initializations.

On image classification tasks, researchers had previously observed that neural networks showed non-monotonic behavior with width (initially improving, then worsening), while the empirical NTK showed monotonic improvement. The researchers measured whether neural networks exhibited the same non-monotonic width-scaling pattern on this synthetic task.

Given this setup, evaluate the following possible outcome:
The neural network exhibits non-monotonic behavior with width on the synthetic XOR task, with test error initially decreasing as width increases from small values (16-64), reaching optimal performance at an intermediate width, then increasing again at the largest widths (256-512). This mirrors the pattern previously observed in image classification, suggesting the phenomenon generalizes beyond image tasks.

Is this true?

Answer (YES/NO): YES